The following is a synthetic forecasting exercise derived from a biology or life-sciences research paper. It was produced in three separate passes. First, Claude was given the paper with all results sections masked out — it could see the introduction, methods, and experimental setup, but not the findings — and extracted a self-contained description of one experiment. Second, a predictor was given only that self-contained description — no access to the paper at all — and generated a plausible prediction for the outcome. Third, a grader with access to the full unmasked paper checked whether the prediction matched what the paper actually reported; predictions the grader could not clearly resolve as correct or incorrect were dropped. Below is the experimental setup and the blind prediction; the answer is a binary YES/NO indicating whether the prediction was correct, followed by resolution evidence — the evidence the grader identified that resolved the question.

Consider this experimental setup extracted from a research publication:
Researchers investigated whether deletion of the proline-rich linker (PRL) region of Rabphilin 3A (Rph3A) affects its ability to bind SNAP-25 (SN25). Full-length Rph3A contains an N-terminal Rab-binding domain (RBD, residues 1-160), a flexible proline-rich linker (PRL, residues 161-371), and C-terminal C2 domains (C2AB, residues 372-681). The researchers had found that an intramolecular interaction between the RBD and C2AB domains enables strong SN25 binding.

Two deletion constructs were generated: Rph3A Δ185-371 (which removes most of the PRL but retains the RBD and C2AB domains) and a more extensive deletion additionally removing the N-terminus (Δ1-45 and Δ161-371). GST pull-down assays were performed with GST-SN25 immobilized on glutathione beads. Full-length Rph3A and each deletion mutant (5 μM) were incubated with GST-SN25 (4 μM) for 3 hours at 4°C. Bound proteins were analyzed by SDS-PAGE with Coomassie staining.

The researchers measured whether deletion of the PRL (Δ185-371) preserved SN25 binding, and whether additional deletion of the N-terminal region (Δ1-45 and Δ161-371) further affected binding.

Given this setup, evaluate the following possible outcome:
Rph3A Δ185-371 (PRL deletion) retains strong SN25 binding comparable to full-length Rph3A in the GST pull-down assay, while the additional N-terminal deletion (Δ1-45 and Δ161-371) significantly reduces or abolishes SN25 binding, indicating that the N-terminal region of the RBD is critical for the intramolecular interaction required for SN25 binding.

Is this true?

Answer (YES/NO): NO